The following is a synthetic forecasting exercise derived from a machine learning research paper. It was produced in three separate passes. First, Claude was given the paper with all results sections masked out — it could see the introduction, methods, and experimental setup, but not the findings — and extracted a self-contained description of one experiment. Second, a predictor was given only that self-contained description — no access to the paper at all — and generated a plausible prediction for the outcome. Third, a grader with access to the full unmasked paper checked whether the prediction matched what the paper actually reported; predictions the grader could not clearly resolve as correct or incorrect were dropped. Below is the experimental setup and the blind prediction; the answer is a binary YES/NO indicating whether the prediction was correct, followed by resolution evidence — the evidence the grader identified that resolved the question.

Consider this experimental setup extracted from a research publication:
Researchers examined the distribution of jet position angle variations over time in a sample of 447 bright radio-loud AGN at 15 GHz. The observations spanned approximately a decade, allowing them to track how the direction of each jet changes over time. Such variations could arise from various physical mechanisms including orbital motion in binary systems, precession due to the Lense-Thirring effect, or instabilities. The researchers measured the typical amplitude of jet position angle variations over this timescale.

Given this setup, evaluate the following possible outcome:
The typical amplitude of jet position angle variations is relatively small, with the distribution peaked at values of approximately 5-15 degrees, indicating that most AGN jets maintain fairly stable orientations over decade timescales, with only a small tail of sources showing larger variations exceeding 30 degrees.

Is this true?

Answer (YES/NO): NO